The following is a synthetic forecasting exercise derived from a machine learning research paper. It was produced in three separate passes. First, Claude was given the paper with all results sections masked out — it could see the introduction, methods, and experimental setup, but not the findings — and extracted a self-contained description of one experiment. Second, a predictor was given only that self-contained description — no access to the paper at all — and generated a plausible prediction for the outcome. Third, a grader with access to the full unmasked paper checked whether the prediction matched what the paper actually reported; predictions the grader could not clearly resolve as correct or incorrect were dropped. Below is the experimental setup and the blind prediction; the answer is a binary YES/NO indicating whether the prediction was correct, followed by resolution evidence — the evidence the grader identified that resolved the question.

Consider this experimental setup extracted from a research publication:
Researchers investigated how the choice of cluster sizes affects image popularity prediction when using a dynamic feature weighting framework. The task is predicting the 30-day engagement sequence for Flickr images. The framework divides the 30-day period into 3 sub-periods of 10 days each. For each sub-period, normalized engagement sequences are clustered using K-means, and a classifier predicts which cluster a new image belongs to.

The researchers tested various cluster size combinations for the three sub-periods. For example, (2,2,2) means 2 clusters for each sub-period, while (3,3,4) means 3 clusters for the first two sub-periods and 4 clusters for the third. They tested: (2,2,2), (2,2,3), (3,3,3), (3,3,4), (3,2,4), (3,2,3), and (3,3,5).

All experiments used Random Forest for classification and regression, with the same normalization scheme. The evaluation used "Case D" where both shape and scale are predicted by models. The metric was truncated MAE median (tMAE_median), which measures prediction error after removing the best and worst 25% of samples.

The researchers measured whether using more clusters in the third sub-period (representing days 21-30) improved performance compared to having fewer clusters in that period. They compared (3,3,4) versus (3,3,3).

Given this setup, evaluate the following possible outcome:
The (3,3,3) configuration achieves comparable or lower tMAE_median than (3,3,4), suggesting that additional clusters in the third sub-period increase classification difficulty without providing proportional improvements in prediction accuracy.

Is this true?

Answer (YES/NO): NO